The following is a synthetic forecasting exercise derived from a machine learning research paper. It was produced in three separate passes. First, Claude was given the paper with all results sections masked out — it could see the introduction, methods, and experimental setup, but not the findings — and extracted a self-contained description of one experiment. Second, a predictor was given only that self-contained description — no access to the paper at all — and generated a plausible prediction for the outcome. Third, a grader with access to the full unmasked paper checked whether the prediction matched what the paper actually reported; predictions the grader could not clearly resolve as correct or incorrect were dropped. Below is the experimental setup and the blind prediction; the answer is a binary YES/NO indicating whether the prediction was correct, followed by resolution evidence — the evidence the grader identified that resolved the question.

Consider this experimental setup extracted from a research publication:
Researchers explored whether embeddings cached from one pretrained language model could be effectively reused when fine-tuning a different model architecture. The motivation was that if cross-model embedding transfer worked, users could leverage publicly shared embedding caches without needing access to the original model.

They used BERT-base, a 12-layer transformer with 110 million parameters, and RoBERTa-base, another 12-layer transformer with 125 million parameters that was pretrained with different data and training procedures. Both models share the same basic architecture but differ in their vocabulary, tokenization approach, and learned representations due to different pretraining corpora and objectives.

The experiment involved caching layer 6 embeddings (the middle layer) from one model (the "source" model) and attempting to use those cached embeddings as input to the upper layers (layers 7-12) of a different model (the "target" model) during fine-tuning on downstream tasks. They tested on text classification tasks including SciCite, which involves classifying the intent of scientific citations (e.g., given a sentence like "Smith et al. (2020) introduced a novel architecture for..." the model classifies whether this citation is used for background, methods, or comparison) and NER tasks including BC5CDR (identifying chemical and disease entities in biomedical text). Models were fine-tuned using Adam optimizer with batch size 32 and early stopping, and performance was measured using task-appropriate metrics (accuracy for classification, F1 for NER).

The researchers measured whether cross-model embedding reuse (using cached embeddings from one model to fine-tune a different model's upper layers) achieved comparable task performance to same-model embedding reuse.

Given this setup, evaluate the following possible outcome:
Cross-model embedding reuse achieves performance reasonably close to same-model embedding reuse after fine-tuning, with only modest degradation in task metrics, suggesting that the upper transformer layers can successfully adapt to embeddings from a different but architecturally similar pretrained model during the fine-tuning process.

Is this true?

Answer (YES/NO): NO